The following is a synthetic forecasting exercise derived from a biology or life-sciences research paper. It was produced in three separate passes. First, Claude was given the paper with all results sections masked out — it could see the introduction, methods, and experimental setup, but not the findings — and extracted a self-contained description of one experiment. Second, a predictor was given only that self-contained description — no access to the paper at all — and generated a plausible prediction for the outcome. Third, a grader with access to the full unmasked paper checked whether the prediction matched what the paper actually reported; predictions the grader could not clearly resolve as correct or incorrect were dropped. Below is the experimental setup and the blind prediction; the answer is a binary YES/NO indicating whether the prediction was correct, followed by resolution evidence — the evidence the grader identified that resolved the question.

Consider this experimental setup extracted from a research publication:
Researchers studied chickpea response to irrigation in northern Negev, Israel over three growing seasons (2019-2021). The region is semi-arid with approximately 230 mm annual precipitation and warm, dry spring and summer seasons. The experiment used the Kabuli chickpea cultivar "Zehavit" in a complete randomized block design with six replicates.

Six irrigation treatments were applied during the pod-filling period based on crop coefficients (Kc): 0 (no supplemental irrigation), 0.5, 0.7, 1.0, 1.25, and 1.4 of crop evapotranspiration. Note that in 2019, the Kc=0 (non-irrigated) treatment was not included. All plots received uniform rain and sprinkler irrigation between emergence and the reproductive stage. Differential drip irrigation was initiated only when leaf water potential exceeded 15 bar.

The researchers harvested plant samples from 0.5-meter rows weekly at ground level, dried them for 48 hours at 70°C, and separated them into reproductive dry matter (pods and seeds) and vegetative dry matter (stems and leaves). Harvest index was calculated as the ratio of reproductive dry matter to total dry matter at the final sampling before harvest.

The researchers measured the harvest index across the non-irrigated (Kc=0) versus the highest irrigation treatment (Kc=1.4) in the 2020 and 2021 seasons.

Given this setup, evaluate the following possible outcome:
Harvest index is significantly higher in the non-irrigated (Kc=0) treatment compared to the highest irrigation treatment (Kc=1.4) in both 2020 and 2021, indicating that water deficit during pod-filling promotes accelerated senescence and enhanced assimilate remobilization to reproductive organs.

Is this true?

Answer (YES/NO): NO